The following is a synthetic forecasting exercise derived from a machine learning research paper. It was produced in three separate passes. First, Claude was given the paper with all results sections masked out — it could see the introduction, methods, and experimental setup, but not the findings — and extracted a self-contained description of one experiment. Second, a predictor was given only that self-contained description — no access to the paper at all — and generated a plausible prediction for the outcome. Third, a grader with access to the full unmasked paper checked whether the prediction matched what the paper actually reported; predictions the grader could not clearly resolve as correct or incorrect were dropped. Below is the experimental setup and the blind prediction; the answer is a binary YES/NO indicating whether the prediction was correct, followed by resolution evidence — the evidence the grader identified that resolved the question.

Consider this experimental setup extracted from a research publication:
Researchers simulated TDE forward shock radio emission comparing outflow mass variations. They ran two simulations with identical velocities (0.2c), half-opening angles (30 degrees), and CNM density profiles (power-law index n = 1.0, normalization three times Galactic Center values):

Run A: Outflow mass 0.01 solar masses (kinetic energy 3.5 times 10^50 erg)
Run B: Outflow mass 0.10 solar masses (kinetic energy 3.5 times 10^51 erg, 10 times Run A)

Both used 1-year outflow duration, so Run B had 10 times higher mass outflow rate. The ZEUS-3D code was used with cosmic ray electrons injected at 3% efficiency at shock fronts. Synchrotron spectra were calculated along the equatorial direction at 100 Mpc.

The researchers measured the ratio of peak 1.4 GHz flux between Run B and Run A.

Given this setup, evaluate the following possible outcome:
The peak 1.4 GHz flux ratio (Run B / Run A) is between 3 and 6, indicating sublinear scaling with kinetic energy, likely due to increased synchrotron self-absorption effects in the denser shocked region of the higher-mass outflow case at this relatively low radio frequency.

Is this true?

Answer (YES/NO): YES